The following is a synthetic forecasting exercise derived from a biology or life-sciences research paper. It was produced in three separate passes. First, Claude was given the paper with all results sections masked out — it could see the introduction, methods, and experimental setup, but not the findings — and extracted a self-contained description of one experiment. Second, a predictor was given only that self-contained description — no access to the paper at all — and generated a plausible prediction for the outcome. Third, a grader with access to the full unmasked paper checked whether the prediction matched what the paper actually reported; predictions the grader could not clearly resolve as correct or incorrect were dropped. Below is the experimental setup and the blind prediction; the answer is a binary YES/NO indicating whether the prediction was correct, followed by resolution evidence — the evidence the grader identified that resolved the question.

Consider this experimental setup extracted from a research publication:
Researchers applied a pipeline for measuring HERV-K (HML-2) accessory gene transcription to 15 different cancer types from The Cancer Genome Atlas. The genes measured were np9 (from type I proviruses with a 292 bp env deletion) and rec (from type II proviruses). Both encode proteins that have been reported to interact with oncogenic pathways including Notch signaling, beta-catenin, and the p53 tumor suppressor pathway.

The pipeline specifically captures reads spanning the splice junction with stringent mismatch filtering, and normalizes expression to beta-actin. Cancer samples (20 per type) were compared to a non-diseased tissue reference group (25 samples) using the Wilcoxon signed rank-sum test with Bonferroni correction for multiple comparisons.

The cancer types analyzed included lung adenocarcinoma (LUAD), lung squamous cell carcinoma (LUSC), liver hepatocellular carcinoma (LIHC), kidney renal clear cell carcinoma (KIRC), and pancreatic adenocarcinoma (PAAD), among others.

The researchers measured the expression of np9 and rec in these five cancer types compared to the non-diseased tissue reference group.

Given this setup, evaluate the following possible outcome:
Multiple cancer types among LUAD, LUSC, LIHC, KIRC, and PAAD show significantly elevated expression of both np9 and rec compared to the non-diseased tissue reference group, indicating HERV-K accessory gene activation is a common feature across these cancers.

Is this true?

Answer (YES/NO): NO